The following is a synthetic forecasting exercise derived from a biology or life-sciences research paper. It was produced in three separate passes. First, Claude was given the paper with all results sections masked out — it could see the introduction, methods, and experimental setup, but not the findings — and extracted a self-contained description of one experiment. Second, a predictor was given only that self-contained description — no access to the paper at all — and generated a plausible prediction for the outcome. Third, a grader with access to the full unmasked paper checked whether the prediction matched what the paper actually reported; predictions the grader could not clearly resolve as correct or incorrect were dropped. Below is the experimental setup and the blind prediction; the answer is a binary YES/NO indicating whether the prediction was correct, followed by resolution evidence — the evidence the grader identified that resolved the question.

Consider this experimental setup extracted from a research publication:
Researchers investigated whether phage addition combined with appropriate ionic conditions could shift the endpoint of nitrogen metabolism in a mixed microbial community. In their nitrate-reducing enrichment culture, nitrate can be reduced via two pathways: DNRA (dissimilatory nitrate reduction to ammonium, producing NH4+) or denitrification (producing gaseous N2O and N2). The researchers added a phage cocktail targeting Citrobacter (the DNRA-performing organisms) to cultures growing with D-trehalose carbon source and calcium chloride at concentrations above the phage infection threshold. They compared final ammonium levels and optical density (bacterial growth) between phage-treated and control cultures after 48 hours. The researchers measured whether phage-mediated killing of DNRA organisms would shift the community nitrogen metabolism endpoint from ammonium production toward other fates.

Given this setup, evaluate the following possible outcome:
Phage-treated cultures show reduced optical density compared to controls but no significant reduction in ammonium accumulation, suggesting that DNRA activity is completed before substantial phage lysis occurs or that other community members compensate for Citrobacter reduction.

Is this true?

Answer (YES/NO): NO